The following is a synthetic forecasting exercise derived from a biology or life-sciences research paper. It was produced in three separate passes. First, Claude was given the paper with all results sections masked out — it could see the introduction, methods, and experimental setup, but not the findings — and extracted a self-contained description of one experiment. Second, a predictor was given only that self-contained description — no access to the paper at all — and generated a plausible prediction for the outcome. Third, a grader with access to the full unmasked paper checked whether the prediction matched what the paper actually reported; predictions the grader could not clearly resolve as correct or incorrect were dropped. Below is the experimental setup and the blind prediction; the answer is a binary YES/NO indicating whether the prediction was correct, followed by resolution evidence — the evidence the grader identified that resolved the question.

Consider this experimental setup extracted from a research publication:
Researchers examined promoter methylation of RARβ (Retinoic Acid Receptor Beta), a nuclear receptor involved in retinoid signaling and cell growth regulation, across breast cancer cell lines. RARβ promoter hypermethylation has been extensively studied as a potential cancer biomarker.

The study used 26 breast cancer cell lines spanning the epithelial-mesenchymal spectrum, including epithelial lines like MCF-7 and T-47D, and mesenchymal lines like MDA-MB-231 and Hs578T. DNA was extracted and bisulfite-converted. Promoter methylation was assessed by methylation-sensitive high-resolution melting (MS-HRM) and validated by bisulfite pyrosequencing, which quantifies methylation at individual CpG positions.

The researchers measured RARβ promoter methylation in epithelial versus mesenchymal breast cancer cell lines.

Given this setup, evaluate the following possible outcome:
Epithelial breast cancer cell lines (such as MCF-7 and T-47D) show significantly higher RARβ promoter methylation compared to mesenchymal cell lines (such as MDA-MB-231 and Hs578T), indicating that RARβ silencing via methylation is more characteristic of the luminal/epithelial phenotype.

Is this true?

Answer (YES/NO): NO